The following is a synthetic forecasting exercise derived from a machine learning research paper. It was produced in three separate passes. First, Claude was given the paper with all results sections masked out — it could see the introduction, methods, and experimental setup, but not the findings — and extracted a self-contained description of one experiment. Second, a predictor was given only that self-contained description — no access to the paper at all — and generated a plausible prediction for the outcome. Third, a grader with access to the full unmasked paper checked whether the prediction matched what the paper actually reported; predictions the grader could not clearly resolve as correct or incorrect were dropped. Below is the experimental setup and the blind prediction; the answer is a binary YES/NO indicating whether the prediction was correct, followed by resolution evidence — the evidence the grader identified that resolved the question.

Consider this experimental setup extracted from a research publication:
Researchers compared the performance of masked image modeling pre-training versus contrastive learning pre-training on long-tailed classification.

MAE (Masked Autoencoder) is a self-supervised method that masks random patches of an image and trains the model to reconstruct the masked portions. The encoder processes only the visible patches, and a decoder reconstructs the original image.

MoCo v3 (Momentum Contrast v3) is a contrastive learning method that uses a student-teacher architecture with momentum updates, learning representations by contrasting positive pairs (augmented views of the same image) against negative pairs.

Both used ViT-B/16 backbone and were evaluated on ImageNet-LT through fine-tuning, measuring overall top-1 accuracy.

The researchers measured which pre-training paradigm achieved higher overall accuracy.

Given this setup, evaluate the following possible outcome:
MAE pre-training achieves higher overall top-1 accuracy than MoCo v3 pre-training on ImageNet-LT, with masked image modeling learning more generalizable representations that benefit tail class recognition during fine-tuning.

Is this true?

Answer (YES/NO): YES